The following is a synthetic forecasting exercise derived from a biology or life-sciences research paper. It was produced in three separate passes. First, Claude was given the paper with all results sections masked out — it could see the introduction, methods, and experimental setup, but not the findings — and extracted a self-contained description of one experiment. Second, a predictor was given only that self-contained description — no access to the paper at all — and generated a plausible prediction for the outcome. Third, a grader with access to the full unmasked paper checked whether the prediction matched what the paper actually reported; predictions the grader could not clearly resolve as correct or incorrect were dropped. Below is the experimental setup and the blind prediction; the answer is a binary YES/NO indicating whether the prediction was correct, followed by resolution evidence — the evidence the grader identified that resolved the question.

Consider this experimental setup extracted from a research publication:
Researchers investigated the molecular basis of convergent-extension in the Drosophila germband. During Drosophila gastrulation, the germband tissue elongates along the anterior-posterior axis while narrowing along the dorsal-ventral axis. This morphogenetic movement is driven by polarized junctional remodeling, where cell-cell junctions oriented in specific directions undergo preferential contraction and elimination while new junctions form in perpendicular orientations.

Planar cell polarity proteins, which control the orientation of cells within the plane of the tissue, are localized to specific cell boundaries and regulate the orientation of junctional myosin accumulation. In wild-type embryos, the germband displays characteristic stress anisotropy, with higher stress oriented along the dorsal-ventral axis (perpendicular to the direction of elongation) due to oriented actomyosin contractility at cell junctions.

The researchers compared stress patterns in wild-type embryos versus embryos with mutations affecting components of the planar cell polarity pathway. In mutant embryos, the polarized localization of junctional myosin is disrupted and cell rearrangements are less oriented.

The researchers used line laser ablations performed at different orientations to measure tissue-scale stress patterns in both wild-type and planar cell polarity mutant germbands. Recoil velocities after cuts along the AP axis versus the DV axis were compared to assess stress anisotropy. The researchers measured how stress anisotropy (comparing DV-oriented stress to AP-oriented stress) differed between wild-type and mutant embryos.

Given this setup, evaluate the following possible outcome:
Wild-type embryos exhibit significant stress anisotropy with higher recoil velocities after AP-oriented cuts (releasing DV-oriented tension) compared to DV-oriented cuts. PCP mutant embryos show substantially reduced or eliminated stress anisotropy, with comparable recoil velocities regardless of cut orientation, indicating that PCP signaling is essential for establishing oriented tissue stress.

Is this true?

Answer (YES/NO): NO